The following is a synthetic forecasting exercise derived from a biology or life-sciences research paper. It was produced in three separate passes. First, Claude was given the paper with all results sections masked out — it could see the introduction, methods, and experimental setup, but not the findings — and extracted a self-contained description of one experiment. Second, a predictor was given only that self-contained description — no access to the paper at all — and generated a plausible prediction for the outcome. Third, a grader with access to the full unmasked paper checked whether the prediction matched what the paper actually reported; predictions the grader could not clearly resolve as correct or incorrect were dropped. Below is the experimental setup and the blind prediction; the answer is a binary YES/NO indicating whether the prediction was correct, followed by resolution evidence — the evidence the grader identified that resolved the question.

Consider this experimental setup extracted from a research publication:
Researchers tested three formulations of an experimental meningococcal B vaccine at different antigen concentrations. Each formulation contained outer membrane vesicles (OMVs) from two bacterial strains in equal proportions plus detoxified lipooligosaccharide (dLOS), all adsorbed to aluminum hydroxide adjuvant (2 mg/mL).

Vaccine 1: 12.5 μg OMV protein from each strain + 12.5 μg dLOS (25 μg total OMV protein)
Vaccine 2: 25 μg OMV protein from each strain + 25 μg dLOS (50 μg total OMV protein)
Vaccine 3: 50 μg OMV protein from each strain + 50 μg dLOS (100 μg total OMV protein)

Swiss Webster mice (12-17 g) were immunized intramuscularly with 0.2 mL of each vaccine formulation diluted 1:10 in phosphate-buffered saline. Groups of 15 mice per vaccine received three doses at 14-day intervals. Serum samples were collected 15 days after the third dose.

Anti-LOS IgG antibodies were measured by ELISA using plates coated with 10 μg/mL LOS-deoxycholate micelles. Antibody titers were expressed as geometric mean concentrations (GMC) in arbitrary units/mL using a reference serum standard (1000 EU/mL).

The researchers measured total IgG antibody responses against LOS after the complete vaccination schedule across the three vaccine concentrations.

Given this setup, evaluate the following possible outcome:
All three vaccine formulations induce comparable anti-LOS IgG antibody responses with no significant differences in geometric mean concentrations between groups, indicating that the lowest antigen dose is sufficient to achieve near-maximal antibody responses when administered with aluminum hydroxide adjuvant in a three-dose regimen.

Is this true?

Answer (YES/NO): NO